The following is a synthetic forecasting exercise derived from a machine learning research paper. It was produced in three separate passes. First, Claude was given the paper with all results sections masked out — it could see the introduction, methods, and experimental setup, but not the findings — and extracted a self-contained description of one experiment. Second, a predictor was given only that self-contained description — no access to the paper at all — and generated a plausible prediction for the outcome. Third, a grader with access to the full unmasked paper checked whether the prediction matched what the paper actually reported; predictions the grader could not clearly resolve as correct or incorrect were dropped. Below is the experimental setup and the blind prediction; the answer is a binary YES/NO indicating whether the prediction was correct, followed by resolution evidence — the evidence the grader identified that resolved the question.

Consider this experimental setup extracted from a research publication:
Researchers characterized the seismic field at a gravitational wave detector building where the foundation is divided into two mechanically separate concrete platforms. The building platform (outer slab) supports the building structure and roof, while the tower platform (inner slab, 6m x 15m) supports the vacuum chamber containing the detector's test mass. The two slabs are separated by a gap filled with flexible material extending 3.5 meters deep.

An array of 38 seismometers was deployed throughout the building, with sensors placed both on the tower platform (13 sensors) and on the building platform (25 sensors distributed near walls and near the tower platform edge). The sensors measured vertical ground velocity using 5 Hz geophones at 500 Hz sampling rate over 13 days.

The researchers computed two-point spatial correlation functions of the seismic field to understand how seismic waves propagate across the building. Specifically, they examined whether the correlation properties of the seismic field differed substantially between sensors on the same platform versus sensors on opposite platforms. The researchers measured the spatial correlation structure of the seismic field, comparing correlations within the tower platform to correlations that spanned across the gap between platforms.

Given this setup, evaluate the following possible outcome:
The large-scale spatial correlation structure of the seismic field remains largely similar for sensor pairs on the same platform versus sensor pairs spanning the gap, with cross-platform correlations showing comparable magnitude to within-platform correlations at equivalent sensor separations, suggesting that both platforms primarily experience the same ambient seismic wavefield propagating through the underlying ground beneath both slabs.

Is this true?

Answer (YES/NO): NO